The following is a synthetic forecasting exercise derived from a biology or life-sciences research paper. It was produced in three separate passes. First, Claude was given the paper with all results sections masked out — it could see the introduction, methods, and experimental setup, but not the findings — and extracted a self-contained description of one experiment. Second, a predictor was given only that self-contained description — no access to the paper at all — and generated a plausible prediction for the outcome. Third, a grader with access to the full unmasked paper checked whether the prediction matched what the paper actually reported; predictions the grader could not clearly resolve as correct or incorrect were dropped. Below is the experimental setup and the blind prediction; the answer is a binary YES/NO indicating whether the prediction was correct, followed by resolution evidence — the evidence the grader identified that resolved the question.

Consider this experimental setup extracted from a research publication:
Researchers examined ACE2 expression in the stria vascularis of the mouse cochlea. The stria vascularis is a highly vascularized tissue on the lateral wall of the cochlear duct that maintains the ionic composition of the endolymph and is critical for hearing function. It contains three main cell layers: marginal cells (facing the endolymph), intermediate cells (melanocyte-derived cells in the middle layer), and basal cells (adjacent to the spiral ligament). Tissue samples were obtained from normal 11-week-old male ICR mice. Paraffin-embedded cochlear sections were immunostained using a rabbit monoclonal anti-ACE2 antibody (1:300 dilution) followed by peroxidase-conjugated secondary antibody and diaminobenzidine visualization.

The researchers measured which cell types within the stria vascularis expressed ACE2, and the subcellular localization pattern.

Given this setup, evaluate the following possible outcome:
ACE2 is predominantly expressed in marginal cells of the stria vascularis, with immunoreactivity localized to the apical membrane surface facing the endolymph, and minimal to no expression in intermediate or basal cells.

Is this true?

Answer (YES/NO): NO